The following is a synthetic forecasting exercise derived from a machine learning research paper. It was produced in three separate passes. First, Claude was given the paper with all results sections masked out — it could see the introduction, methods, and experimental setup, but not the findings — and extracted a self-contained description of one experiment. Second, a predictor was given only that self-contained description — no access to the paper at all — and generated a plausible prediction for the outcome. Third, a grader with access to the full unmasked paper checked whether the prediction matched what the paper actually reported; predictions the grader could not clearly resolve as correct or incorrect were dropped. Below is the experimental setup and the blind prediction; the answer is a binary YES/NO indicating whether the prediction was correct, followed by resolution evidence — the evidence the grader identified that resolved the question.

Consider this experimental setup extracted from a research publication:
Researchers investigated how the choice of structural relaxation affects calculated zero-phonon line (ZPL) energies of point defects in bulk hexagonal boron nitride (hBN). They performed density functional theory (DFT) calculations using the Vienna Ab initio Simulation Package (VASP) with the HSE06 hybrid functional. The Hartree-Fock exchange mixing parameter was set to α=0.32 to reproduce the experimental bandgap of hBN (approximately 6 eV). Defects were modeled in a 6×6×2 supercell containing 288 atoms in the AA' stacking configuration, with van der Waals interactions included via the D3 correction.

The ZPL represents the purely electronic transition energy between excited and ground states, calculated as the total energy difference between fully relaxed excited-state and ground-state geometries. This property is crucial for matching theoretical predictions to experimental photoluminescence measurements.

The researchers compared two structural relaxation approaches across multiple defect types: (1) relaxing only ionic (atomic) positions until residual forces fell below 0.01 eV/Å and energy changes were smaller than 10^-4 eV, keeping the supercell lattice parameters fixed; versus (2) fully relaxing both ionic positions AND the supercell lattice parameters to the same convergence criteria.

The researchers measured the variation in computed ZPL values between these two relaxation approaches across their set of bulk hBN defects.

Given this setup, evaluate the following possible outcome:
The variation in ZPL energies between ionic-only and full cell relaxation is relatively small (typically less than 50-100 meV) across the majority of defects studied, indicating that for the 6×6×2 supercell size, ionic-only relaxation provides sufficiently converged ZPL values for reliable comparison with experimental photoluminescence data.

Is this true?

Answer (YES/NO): YES